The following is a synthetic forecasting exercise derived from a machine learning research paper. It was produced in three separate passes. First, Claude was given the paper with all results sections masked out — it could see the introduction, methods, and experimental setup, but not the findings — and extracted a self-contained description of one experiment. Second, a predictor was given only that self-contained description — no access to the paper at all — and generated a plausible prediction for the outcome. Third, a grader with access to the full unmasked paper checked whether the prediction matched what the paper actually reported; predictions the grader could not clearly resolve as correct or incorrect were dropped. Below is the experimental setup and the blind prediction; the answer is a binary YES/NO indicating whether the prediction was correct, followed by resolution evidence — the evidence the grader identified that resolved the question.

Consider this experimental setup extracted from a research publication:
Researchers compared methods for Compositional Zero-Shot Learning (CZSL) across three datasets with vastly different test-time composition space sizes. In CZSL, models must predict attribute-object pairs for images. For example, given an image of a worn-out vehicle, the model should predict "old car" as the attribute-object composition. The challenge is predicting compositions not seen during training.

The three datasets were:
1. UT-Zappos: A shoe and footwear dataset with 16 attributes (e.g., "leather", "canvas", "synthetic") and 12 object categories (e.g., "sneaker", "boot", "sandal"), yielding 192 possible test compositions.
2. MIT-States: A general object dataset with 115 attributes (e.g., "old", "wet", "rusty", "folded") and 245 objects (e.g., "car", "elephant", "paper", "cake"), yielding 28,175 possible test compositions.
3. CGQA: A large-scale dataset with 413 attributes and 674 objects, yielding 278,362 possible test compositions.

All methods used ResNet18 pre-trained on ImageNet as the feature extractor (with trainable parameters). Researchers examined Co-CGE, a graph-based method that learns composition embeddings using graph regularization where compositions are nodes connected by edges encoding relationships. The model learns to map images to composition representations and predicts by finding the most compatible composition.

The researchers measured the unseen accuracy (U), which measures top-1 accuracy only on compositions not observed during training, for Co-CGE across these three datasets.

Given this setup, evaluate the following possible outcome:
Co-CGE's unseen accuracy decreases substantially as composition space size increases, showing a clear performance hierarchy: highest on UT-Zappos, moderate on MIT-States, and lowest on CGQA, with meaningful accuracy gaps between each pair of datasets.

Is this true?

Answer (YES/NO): YES